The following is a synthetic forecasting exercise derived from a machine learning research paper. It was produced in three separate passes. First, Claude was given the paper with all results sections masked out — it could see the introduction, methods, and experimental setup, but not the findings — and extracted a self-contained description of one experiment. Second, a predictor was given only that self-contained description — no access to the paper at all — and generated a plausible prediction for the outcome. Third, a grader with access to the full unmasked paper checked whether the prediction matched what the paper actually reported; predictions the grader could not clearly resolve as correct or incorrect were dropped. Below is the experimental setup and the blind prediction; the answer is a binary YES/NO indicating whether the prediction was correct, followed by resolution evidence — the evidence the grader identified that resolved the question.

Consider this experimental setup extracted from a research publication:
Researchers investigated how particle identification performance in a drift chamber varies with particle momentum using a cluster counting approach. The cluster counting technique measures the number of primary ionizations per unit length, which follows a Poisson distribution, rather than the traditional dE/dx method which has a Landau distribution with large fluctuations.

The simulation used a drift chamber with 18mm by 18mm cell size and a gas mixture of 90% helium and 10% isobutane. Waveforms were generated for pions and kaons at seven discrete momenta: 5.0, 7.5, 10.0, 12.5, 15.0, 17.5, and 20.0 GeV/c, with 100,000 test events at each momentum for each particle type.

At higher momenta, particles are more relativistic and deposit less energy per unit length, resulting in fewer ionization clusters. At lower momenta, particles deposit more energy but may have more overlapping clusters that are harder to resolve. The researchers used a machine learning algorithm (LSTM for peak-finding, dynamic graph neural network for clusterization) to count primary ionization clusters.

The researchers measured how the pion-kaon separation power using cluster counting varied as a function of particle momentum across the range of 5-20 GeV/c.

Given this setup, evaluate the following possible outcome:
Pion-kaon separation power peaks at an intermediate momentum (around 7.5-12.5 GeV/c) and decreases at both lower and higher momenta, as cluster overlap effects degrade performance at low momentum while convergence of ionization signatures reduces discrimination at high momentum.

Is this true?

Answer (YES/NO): YES